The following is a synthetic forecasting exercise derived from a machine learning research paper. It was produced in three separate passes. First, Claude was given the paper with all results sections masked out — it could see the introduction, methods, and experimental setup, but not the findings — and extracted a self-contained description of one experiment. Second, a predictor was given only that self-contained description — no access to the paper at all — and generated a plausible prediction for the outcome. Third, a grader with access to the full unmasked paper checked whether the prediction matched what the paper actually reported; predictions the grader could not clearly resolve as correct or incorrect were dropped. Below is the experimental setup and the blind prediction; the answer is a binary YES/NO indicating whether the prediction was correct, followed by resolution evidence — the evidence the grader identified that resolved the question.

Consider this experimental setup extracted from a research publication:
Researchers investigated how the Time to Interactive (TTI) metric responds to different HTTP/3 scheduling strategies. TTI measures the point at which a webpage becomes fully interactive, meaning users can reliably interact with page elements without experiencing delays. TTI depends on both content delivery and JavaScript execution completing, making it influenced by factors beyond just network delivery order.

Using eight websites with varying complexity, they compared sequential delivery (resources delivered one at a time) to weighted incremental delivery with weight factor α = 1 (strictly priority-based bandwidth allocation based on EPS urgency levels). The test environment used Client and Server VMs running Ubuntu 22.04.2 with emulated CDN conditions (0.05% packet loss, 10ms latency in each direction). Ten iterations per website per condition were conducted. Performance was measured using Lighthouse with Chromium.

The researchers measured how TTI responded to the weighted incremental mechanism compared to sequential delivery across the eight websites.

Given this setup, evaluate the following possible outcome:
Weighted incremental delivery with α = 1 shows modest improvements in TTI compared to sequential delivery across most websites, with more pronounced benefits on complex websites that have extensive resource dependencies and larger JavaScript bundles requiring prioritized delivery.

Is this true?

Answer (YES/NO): NO